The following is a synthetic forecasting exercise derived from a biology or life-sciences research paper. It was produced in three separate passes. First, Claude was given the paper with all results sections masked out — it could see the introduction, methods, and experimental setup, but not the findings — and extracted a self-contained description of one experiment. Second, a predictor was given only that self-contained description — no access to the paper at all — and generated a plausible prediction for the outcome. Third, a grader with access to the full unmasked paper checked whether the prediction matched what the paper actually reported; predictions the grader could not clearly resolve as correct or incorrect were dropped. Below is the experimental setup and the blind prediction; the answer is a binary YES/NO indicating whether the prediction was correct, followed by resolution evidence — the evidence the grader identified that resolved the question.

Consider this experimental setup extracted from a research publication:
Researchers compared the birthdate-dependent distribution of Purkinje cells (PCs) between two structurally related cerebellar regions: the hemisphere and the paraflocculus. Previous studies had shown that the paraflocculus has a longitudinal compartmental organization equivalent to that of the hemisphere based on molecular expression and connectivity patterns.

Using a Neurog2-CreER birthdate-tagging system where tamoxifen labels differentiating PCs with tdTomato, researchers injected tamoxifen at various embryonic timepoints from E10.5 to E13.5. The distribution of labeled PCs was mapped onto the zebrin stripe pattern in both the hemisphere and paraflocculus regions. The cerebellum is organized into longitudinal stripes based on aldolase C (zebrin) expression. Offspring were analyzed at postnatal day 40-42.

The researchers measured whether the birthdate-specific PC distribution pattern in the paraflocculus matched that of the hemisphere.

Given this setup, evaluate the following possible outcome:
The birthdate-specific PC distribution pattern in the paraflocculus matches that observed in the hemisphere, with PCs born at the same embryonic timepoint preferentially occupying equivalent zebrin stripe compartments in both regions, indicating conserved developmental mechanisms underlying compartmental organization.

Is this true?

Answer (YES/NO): NO